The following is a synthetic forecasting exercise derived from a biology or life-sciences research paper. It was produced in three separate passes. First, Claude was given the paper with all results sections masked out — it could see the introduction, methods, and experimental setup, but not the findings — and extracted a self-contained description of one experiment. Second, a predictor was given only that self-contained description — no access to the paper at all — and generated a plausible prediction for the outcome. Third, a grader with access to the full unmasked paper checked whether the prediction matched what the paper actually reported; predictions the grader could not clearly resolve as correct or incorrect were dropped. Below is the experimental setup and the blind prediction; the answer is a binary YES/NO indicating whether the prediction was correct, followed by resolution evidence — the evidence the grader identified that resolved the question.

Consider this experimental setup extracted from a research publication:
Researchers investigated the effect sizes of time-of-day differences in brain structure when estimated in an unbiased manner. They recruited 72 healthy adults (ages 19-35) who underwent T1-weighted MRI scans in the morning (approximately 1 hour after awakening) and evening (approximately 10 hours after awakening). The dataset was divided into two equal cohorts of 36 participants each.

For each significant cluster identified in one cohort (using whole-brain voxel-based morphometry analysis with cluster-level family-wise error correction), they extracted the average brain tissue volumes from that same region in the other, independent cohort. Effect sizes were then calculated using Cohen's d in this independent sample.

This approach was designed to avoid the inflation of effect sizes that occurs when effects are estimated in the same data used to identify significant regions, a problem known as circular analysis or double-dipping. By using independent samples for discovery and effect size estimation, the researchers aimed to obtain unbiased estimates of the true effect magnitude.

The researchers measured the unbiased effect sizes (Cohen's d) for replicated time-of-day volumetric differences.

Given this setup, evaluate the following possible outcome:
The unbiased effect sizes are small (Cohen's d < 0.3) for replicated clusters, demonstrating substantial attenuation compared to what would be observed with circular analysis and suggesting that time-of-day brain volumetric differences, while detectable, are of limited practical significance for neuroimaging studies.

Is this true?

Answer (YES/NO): NO